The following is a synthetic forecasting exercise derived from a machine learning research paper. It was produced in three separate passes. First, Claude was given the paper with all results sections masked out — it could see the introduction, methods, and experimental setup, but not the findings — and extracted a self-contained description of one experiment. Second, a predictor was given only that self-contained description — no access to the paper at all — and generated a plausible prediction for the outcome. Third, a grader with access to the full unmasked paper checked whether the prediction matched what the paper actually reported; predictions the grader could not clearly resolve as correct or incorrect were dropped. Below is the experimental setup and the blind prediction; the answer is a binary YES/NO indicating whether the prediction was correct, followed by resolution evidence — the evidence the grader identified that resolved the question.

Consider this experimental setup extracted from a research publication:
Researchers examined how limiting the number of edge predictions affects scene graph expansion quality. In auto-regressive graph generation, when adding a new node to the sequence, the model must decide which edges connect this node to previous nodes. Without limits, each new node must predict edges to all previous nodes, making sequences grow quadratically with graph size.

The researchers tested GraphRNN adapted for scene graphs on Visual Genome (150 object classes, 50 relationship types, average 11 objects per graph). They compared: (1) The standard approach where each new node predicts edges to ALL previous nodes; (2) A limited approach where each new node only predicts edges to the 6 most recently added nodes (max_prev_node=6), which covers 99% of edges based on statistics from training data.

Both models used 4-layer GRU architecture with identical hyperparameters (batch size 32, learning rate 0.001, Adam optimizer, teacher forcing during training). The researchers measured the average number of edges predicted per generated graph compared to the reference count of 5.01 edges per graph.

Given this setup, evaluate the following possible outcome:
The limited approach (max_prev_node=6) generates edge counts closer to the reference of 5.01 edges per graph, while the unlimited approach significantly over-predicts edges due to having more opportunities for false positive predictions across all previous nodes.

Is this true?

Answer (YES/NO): YES